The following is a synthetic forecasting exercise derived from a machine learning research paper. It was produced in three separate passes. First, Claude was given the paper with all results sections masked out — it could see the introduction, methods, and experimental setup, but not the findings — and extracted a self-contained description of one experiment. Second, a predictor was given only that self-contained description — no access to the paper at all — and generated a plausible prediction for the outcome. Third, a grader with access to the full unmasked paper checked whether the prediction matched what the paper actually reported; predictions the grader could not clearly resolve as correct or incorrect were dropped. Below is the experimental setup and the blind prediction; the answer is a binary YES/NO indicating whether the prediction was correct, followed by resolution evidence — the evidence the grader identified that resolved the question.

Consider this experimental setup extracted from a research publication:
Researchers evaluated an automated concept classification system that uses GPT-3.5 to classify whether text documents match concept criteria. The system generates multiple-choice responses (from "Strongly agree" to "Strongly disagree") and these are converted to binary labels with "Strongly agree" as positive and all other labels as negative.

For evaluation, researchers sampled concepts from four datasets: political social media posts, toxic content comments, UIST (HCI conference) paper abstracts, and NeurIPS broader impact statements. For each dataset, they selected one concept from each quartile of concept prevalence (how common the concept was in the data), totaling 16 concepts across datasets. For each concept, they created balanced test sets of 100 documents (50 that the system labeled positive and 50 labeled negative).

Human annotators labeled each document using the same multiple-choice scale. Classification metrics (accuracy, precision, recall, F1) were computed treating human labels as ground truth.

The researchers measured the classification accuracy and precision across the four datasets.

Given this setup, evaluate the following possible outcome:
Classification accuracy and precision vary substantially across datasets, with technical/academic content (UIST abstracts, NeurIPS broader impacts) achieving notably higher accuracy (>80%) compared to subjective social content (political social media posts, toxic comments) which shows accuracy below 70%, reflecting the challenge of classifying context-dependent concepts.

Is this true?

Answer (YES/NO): NO